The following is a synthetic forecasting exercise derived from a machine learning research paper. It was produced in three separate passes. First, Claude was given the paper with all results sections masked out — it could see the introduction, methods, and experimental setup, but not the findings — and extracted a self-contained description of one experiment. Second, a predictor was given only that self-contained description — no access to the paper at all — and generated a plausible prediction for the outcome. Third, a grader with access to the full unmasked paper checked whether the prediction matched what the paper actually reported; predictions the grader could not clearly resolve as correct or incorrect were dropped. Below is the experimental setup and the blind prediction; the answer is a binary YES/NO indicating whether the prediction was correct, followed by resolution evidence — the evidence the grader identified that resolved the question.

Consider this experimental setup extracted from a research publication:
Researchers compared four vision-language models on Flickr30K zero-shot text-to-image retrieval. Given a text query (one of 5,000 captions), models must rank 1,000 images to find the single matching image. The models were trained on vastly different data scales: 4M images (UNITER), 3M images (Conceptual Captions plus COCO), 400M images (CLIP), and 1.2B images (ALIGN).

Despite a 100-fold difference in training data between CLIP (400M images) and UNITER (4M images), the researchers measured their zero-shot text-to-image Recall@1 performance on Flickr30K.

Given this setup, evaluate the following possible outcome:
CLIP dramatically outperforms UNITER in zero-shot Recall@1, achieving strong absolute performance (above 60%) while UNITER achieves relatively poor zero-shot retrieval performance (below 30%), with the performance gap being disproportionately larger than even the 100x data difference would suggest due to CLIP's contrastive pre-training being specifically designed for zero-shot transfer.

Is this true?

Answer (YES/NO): NO